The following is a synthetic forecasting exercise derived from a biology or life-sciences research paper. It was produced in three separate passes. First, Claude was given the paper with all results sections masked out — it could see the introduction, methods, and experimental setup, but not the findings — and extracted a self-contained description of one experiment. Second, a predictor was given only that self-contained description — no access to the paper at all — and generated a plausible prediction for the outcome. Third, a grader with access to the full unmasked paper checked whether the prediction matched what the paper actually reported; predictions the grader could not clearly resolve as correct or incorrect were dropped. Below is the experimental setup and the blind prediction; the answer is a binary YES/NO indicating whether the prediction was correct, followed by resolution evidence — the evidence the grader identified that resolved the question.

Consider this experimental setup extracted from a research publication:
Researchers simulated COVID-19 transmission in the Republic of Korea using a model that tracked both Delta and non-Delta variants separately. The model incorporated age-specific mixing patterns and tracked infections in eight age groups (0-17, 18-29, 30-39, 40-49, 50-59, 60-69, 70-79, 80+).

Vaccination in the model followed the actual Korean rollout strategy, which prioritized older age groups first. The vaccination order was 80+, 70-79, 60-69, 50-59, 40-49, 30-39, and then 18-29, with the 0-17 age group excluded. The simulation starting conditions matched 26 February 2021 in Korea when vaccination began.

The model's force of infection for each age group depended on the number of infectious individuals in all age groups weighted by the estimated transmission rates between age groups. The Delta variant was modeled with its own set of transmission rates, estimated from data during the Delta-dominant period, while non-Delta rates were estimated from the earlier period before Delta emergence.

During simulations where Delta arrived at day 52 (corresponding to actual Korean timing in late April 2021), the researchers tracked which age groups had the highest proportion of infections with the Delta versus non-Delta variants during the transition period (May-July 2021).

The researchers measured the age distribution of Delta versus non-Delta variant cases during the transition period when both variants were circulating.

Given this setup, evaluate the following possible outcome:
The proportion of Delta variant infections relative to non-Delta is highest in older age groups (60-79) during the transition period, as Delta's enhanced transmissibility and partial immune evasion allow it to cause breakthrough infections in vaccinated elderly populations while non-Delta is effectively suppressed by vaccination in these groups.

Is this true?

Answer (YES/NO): NO